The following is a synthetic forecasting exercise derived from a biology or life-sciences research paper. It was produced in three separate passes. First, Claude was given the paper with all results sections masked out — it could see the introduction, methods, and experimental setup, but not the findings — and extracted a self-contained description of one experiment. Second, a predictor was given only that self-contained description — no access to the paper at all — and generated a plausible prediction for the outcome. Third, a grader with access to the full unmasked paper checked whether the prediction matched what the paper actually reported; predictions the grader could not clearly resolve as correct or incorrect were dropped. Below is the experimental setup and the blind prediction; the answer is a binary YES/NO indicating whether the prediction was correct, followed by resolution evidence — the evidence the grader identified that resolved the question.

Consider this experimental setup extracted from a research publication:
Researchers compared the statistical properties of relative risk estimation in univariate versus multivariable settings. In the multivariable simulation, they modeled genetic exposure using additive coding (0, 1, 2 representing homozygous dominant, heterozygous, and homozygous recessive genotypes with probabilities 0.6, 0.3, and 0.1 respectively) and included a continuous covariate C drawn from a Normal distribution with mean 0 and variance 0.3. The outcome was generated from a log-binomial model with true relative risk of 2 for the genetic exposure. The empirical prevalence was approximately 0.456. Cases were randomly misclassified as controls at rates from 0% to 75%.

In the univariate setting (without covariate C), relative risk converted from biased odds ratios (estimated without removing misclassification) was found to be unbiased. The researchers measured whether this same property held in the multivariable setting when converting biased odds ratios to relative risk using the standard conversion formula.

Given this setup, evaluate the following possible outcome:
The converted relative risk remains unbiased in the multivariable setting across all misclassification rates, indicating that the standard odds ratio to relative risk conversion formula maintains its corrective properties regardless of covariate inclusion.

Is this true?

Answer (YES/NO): NO